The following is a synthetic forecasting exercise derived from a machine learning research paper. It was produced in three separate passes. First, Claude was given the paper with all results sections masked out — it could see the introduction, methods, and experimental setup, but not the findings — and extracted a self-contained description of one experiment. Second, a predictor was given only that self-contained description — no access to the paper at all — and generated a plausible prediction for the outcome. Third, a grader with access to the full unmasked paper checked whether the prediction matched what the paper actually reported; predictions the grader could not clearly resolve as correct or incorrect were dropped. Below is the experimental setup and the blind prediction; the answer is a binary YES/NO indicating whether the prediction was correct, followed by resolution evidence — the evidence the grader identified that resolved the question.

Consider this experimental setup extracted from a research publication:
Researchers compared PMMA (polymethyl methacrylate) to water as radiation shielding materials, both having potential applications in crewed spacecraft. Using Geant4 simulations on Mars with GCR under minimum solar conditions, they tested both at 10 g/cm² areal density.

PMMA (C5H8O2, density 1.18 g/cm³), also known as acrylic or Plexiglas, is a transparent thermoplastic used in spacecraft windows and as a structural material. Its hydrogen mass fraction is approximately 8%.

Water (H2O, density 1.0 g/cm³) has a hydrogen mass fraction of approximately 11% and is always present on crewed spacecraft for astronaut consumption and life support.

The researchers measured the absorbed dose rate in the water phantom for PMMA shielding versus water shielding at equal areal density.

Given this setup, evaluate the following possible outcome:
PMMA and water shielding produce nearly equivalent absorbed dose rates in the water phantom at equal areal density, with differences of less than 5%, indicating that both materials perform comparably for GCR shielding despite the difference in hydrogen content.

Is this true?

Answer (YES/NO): YES